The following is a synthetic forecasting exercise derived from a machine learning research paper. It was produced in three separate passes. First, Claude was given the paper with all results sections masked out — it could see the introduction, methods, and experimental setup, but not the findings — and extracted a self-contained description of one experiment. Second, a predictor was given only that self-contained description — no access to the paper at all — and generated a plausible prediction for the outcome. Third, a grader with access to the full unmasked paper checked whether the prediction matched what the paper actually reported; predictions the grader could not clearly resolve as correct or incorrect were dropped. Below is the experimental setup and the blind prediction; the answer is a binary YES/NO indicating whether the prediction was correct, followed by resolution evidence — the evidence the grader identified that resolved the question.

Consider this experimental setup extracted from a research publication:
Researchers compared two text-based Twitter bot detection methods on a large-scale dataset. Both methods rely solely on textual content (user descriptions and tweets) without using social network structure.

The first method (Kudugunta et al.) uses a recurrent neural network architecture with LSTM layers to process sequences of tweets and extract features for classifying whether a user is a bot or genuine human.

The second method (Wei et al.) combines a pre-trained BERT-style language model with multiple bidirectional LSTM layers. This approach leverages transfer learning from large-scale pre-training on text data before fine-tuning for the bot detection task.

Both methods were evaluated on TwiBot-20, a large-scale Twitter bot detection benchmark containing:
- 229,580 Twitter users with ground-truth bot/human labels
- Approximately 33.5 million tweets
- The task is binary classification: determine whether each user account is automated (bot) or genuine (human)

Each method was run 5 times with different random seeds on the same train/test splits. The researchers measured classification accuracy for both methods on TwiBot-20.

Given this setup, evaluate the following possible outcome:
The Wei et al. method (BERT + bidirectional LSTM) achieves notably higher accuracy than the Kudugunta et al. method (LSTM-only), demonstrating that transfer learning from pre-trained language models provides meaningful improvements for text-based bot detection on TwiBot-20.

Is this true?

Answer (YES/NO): YES